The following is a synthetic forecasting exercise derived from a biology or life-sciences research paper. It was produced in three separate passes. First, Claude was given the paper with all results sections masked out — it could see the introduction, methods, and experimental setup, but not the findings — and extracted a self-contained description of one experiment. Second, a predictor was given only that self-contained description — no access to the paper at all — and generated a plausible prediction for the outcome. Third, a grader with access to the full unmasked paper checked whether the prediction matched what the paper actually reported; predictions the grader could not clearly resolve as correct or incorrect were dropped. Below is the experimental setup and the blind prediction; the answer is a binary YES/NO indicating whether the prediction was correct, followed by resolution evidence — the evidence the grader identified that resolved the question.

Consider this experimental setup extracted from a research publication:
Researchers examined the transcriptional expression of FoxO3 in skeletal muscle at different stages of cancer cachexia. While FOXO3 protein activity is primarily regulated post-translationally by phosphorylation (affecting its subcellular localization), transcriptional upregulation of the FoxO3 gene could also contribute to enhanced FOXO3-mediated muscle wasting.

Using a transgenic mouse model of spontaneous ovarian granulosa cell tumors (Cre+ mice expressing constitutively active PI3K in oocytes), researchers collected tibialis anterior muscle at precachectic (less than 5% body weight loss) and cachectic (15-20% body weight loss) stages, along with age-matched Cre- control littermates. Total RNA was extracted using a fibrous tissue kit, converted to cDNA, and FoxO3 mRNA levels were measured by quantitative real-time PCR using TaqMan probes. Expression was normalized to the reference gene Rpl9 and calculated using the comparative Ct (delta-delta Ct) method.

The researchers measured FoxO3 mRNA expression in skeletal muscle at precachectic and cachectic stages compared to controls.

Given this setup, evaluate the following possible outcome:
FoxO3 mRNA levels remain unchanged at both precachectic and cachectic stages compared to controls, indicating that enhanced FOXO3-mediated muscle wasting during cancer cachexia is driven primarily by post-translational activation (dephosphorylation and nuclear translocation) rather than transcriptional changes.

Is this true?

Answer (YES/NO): NO